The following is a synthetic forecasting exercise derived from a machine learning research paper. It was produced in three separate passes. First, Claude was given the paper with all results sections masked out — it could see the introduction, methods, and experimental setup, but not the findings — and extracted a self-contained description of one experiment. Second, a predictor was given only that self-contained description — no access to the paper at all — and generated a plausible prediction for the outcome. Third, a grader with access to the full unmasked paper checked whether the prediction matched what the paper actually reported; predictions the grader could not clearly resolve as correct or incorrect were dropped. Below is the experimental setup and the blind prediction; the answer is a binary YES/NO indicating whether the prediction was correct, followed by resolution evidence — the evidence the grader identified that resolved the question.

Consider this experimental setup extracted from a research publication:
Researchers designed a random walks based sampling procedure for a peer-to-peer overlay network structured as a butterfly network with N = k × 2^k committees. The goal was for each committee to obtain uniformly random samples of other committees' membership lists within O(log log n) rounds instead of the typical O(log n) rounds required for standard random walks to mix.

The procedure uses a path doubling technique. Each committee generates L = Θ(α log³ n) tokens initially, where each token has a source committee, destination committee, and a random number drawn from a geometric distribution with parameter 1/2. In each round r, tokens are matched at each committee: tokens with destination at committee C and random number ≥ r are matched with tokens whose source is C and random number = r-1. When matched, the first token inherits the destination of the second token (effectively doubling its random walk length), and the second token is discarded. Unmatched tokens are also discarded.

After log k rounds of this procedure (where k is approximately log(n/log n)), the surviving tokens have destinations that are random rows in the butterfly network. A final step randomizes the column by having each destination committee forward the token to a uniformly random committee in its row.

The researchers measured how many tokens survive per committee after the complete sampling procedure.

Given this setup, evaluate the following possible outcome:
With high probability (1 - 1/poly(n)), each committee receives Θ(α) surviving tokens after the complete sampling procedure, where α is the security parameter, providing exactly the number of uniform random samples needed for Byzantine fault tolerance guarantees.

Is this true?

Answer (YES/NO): NO